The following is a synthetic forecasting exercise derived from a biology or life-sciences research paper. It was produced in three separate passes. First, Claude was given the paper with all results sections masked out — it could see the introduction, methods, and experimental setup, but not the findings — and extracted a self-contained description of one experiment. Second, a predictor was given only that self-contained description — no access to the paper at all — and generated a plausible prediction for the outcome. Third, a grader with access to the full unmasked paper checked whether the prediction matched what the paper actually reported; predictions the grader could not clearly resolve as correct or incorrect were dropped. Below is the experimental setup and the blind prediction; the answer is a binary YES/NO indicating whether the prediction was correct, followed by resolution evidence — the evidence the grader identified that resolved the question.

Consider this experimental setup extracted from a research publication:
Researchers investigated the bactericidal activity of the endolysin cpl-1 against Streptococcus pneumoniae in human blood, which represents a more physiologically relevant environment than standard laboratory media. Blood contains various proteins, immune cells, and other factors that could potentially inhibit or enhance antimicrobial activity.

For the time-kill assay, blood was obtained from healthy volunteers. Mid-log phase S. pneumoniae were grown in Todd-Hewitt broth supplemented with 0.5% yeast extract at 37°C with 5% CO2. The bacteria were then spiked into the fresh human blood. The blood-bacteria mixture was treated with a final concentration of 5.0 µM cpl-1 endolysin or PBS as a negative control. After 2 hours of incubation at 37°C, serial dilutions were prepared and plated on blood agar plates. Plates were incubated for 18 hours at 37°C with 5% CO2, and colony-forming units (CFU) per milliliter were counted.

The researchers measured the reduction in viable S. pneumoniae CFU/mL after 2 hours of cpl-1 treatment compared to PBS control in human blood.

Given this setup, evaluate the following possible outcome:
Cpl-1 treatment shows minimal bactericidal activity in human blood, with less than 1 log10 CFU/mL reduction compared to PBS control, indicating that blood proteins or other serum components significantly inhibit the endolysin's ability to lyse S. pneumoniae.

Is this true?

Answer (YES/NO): NO